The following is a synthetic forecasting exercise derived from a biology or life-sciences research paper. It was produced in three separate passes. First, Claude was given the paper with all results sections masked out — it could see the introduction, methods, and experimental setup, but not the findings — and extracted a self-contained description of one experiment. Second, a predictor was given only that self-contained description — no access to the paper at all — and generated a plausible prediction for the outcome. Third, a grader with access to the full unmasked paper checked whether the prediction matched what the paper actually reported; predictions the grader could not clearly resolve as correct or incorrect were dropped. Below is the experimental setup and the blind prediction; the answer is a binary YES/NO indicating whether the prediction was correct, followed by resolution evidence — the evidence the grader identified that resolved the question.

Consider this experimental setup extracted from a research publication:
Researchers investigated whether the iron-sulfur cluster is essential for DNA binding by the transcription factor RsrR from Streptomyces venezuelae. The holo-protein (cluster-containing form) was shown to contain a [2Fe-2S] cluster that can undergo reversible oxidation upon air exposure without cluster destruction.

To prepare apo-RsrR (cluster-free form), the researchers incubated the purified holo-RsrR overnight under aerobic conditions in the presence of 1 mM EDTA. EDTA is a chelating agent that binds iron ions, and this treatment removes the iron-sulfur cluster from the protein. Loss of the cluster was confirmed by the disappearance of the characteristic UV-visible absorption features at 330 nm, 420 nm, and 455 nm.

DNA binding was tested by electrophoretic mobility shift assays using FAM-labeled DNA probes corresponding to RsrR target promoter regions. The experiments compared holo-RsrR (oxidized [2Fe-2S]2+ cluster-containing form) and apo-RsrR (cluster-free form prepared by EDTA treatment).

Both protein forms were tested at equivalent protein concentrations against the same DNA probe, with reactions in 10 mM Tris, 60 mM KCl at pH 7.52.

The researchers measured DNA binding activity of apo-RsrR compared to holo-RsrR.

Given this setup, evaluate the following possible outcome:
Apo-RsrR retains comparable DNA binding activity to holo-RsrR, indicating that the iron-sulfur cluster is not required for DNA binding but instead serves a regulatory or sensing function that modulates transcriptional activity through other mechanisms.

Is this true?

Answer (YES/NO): NO